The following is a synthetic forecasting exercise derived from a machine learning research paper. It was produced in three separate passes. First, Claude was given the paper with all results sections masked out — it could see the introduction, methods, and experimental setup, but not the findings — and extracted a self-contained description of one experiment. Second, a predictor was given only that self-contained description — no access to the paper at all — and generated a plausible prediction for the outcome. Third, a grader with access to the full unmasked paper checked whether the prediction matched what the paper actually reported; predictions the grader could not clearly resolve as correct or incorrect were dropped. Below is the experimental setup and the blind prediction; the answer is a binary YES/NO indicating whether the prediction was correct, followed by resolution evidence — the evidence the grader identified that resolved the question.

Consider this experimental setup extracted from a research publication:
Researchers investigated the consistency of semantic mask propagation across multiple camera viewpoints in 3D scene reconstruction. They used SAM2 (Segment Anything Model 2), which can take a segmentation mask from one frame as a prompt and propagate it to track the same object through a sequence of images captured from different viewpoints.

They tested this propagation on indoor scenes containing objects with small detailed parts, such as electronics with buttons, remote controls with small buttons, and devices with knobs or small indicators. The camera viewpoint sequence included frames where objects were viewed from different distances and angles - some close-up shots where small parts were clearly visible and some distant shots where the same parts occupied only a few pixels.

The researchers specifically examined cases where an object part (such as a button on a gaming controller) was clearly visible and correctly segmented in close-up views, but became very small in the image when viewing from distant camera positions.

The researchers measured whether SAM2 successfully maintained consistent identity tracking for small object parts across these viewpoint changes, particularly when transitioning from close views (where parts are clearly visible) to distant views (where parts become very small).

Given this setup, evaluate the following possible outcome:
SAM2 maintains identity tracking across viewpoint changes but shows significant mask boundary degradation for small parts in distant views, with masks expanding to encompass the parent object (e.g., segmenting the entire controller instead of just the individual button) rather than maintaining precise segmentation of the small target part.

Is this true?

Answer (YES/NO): NO